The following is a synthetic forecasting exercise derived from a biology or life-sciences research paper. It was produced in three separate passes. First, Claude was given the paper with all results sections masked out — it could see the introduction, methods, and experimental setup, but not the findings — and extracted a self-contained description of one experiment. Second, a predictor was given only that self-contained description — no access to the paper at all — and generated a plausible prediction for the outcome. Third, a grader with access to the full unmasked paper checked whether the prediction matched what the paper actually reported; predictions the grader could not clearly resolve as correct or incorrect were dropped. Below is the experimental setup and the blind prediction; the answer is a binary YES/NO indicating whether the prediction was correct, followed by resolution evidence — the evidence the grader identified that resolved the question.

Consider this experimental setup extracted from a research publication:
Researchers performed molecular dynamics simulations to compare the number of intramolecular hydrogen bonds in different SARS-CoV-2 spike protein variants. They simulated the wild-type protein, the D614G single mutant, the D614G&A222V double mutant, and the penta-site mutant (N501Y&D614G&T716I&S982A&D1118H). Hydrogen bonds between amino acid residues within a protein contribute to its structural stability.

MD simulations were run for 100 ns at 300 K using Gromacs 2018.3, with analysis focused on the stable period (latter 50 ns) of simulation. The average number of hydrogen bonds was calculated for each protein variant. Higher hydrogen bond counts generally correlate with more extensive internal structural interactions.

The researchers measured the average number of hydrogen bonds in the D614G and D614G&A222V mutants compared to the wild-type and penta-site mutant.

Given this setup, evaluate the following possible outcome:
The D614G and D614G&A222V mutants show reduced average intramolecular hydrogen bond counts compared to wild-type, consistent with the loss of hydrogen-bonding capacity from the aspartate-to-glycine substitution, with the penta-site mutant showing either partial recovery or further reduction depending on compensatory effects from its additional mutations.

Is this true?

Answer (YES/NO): NO